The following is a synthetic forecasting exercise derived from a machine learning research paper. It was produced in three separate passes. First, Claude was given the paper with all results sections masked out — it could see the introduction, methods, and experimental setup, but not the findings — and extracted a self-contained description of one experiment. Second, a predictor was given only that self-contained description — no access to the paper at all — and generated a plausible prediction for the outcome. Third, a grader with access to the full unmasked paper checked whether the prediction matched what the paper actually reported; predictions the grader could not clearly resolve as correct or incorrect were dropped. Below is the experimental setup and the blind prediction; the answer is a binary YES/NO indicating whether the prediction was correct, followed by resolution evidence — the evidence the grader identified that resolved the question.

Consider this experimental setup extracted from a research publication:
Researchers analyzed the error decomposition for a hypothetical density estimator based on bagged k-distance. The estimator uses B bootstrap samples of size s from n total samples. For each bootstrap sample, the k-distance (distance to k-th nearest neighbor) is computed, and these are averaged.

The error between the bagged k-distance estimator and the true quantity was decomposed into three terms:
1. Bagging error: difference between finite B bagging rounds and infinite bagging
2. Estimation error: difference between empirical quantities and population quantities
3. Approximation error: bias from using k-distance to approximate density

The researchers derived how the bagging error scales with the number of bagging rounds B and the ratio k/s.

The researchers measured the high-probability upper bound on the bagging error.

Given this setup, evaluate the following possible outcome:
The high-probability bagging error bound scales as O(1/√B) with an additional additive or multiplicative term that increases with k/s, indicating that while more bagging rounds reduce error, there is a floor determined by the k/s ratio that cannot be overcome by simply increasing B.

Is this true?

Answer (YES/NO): NO